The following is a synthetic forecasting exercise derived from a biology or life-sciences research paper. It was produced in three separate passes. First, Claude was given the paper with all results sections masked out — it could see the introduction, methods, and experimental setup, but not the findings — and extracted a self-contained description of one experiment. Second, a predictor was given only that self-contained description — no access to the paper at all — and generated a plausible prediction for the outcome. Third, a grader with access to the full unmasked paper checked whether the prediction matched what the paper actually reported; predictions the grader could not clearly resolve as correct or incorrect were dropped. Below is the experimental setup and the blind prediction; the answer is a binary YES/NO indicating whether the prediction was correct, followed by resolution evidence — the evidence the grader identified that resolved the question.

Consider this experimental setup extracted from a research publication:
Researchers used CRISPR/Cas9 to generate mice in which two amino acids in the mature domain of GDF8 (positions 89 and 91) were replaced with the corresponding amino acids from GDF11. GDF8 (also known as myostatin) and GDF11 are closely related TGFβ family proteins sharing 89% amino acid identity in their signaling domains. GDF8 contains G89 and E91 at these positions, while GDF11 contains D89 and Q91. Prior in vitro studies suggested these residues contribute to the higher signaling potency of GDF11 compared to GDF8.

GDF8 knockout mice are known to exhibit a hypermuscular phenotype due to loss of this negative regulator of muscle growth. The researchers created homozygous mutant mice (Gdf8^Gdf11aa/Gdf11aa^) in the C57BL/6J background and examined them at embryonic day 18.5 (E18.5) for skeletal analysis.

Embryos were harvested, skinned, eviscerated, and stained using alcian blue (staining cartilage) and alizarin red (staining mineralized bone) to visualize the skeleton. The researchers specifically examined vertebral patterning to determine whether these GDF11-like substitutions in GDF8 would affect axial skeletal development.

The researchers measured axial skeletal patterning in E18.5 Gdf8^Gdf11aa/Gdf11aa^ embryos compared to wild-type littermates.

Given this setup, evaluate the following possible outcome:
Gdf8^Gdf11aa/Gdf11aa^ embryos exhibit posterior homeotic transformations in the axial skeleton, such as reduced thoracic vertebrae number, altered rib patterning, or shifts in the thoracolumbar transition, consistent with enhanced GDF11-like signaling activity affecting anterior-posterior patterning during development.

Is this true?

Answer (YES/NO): NO